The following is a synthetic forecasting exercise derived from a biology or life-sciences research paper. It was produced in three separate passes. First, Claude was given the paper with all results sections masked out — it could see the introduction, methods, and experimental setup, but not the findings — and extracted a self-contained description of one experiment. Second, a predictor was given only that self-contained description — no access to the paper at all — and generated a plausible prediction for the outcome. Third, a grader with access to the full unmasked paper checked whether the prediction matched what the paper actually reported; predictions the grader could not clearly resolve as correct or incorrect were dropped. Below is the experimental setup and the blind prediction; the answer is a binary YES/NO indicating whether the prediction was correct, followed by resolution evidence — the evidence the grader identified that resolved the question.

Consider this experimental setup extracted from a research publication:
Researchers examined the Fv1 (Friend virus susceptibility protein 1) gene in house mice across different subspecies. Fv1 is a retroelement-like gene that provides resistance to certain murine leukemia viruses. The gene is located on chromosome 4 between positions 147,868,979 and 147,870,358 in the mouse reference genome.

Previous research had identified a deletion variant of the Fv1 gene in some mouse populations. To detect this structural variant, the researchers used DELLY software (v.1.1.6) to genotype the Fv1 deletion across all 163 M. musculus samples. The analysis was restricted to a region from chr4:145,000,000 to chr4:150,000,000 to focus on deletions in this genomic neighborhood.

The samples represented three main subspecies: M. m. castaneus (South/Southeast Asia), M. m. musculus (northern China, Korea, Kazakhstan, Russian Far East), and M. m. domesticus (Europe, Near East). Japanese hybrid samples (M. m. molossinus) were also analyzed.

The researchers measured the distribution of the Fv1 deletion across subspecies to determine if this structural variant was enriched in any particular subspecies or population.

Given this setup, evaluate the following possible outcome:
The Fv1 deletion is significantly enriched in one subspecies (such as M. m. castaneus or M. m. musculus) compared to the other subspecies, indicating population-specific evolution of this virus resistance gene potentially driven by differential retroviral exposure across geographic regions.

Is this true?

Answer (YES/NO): NO